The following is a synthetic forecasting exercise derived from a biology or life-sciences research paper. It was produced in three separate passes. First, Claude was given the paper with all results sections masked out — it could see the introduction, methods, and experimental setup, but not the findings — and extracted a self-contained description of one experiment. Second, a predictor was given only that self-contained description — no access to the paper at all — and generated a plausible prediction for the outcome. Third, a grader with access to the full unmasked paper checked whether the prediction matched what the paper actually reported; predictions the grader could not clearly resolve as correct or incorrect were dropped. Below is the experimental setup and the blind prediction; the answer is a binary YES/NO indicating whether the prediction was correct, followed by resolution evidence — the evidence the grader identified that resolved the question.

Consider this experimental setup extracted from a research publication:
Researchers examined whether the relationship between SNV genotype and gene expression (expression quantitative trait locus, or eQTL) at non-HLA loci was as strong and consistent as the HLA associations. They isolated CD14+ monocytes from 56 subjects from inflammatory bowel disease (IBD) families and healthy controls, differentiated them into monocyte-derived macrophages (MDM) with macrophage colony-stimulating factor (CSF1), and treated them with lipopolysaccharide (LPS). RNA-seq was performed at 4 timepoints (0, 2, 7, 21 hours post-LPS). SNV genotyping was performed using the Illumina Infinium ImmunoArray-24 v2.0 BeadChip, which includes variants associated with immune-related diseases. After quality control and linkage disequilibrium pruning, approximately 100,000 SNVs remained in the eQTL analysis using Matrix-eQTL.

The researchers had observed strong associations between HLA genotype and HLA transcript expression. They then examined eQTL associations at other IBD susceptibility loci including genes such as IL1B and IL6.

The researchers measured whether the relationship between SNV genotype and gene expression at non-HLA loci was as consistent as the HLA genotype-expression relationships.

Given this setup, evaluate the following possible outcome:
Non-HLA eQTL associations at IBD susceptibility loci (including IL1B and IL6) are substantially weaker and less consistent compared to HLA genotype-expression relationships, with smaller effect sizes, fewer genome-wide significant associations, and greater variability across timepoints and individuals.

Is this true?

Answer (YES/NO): YES